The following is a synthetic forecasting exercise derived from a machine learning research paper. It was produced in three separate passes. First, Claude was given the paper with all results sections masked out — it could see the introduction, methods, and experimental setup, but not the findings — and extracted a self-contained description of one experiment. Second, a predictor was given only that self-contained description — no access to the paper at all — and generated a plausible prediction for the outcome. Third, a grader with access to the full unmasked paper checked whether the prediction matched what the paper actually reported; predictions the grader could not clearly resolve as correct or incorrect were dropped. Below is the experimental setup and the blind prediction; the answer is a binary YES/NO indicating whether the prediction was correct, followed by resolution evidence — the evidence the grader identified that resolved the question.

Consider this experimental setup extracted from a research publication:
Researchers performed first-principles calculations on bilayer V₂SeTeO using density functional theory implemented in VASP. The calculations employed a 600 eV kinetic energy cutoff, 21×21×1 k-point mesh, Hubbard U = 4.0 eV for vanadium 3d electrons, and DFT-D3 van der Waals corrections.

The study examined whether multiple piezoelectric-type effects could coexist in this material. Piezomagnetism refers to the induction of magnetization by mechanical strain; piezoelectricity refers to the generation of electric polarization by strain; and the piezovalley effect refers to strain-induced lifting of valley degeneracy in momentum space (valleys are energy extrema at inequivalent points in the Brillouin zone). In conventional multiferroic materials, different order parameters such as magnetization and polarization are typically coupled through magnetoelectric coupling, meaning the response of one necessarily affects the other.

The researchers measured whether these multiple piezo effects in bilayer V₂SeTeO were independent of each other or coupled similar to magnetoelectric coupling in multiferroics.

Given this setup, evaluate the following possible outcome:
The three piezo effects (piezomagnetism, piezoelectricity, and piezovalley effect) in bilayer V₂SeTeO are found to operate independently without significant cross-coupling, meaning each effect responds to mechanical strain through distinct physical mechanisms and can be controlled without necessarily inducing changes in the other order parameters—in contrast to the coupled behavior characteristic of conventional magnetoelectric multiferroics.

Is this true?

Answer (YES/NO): YES